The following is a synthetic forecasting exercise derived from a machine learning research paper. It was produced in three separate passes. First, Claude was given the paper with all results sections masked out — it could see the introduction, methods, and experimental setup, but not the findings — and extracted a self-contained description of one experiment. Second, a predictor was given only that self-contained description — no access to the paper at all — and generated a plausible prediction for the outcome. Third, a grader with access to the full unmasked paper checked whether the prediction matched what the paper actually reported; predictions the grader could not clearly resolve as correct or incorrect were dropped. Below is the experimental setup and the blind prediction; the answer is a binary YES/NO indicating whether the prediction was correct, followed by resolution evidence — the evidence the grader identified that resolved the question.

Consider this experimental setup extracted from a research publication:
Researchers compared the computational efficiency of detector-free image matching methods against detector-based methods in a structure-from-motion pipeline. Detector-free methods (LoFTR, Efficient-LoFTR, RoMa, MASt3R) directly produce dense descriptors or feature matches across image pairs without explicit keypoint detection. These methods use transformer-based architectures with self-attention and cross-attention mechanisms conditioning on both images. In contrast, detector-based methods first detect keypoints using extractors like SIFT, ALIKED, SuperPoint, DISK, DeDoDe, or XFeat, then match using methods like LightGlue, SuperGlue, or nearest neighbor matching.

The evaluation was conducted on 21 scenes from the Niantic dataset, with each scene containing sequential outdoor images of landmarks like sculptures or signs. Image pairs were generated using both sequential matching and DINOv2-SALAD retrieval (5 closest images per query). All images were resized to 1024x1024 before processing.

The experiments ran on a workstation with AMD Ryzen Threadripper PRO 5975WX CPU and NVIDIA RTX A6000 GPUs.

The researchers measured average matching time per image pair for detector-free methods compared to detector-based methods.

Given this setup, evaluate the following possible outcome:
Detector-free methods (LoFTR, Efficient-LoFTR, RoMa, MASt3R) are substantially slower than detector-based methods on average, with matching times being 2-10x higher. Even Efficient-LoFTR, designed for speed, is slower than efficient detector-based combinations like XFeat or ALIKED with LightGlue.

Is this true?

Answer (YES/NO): NO